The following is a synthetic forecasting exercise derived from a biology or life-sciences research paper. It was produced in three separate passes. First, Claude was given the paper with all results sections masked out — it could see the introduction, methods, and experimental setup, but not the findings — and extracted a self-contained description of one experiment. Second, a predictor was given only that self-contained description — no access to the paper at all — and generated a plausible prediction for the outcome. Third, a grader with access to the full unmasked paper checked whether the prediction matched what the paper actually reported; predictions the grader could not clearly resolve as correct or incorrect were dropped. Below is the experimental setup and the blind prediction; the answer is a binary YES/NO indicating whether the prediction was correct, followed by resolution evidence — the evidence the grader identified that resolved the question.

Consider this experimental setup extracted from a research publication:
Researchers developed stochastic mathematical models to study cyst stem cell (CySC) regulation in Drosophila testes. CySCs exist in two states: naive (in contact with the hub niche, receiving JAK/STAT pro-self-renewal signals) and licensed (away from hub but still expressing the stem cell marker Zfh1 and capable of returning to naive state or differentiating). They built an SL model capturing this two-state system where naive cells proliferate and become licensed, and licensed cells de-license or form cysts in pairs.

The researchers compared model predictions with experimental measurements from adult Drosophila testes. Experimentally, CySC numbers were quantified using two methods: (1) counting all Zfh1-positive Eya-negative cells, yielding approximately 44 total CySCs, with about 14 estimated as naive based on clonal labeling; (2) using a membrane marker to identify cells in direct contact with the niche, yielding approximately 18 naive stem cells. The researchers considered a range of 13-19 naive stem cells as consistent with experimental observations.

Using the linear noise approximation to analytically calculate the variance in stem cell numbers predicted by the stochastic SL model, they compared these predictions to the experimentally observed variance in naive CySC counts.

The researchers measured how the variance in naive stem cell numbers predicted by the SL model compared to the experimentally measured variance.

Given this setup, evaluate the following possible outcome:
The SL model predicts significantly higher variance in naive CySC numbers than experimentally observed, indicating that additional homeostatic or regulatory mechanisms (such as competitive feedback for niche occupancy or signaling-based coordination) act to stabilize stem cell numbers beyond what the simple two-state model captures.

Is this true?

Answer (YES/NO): YES